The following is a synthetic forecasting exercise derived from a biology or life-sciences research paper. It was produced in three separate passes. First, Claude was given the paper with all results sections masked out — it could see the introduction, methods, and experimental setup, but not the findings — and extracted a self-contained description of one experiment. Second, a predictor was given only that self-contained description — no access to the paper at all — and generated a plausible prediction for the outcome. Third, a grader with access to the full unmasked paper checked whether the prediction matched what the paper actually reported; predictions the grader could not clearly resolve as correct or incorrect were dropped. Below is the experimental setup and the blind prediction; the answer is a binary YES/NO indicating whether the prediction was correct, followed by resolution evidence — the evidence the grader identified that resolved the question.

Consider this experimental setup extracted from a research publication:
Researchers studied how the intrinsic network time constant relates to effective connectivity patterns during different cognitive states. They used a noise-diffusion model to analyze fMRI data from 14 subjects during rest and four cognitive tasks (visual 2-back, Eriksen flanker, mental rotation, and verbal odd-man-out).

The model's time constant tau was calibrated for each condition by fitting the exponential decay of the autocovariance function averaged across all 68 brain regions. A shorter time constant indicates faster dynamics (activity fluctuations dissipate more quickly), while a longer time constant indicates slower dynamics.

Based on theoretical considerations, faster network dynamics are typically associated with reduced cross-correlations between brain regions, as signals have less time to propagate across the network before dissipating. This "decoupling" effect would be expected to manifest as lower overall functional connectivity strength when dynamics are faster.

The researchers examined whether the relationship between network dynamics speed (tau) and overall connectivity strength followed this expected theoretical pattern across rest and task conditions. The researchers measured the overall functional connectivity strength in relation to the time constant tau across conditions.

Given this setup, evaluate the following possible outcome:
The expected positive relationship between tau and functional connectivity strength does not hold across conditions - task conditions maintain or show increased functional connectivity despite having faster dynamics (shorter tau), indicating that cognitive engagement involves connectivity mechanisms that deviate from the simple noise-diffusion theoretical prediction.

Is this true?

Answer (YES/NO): NO